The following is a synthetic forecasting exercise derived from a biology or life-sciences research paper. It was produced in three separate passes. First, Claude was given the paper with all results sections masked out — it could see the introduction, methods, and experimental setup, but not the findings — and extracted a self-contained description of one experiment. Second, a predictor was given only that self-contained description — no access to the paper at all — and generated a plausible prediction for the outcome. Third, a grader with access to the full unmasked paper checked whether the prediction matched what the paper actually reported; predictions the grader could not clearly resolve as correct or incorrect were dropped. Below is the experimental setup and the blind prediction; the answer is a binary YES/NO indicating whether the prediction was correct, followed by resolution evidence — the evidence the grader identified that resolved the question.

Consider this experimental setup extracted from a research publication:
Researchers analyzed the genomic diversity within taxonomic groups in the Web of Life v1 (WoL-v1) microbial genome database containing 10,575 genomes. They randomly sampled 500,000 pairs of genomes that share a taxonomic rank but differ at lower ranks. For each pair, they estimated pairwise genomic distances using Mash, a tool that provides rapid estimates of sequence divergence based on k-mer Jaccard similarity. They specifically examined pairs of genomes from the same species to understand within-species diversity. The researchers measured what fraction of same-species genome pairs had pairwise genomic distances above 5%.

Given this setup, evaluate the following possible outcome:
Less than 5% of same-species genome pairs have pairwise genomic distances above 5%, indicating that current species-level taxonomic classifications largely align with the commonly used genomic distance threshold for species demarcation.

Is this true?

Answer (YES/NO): NO